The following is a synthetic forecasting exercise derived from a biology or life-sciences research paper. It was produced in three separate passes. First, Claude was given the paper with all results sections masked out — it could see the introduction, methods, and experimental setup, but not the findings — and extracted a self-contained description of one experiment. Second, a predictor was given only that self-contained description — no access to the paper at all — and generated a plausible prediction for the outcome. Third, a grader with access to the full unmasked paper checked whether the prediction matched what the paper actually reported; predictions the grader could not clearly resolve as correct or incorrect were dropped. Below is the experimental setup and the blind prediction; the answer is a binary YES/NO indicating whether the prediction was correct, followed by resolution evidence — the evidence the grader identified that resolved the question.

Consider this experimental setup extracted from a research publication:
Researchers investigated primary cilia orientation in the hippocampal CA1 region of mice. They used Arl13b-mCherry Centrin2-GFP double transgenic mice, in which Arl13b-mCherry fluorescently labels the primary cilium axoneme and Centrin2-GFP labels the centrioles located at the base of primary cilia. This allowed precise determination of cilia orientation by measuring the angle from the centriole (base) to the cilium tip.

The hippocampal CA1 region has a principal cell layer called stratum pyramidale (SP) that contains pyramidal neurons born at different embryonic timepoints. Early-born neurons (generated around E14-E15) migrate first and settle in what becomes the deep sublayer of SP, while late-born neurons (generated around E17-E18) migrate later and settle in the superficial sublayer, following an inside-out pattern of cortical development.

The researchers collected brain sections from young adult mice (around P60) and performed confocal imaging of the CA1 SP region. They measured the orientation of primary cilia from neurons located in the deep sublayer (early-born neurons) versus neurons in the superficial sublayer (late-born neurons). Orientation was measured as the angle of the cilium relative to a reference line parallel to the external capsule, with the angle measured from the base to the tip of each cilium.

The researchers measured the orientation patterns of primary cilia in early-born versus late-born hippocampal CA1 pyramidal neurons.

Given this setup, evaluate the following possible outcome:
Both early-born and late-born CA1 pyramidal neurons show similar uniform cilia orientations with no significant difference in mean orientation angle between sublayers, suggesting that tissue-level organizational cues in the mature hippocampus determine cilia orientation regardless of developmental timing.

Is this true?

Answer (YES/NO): NO